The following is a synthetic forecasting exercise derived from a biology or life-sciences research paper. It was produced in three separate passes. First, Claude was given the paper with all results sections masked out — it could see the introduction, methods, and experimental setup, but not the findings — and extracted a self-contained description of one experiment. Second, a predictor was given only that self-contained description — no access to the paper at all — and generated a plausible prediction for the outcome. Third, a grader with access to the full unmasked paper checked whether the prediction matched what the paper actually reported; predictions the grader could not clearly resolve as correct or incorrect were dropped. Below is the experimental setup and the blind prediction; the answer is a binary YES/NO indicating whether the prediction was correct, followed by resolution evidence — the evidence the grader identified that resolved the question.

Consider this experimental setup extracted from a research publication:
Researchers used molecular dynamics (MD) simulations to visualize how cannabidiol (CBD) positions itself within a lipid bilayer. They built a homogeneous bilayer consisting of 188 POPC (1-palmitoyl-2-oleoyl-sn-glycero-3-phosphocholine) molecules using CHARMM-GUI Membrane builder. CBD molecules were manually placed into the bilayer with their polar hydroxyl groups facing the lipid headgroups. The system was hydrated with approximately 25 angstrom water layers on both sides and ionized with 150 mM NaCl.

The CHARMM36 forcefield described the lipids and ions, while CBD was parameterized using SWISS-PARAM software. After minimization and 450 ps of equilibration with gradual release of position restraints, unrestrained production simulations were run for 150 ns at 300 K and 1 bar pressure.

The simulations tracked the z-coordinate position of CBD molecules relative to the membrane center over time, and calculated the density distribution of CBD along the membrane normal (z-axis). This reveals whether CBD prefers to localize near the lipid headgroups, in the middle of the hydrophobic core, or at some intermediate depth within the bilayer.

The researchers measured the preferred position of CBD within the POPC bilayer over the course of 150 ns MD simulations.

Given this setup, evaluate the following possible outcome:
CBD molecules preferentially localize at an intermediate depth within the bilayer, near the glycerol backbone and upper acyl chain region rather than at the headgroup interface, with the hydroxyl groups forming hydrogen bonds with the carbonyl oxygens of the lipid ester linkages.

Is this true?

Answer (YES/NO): NO